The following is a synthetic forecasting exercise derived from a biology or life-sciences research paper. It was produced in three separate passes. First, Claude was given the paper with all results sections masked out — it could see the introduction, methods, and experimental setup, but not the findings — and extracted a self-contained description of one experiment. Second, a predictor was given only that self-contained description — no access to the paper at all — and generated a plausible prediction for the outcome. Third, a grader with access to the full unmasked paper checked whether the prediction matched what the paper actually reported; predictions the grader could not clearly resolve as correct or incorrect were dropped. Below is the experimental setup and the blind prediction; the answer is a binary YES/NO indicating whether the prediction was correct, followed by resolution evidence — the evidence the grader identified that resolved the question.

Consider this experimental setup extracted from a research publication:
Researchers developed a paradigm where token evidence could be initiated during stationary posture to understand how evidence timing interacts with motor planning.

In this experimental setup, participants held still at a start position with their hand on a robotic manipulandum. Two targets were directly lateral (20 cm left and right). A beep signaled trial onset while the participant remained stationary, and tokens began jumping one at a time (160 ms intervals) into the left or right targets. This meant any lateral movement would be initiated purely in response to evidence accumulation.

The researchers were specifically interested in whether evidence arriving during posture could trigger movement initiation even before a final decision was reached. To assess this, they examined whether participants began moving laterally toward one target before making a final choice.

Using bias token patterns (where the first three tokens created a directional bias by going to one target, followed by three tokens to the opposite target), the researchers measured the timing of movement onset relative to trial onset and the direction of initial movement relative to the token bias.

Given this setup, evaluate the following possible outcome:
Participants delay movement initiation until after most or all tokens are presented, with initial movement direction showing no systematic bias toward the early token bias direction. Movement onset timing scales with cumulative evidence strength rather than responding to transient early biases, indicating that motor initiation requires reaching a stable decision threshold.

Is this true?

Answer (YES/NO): NO